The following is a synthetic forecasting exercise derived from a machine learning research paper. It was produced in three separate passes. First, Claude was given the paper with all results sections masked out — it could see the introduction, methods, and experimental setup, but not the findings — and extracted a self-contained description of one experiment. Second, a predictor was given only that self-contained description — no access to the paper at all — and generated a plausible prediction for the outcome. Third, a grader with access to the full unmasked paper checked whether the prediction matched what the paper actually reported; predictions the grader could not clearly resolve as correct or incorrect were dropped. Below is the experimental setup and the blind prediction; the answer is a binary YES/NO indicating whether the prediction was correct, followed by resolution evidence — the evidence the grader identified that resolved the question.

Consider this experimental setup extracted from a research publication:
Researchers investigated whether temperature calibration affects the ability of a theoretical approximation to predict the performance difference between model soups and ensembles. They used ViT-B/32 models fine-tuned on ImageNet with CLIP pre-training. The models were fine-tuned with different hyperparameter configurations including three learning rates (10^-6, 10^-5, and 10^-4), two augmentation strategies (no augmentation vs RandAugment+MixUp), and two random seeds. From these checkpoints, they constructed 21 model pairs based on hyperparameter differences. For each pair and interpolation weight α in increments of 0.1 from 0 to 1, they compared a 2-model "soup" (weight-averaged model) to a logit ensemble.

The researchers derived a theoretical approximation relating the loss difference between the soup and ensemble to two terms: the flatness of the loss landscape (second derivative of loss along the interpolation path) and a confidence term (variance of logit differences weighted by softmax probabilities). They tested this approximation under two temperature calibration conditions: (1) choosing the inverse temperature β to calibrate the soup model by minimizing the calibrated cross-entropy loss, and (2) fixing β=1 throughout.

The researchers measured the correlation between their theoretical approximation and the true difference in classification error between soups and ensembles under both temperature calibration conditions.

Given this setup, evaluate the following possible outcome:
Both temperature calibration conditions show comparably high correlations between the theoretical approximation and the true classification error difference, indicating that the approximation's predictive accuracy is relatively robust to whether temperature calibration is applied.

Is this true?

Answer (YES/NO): NO